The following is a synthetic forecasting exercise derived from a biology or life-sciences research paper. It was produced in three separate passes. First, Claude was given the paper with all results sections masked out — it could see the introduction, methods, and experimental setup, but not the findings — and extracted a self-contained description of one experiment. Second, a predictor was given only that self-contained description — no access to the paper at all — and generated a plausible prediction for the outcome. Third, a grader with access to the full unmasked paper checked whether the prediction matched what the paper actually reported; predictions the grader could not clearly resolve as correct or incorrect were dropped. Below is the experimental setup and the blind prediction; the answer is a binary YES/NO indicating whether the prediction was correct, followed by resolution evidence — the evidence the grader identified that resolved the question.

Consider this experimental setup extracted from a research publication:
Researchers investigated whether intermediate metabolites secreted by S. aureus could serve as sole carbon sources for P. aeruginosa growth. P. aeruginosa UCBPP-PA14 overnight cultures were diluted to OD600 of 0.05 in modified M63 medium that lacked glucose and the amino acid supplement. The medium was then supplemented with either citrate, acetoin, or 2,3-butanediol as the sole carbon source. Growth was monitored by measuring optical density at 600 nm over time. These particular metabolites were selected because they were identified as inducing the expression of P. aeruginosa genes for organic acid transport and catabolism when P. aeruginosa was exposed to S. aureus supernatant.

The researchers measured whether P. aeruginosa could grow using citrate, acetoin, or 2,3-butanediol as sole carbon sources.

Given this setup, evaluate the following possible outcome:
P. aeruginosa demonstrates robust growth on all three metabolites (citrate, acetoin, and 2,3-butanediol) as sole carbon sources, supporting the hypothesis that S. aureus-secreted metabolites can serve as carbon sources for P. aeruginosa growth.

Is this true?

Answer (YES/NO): NO